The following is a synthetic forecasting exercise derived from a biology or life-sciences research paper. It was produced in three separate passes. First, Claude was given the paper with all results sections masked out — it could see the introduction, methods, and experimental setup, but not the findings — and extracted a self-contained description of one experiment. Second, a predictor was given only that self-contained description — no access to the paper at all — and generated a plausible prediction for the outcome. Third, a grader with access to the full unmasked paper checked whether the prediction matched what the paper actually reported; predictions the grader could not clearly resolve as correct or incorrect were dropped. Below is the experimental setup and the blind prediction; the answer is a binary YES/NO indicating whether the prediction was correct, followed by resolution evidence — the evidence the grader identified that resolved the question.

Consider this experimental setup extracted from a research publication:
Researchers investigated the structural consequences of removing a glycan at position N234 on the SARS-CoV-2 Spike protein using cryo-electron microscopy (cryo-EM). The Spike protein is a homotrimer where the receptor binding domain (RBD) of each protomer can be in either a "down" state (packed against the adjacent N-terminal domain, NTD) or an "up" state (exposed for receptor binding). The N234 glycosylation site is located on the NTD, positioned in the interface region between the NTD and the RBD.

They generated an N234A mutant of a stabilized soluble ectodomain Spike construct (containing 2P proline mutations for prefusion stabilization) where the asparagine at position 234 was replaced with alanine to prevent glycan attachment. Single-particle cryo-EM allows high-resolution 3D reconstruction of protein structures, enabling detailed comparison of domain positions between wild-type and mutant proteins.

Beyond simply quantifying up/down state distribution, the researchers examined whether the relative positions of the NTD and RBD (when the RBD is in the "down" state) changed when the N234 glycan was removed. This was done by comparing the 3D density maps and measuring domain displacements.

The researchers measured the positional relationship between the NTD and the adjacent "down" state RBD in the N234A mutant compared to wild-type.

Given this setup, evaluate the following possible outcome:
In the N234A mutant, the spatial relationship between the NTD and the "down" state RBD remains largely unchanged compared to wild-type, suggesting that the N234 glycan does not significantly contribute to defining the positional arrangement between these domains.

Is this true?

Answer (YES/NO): NO